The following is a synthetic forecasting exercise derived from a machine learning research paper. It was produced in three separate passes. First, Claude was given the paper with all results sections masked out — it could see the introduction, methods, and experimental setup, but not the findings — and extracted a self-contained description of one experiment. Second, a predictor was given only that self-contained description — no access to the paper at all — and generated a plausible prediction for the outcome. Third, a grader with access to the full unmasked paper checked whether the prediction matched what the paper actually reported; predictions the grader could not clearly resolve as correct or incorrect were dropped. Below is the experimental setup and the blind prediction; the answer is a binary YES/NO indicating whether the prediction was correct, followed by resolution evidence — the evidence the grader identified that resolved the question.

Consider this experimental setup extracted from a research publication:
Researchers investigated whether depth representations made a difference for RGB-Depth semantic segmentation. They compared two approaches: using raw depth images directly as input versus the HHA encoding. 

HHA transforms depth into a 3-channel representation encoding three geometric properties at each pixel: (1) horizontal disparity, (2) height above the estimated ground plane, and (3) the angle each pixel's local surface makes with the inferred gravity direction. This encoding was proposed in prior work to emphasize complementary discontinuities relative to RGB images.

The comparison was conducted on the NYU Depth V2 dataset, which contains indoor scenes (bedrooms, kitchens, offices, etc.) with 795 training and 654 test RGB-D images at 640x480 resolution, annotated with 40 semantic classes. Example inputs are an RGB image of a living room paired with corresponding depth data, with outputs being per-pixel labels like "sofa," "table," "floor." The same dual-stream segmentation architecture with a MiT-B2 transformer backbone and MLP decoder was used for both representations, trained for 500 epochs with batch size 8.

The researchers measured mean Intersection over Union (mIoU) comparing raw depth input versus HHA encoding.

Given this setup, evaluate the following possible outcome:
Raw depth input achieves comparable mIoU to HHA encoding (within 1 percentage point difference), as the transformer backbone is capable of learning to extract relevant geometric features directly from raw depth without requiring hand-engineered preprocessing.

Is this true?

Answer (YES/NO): NO